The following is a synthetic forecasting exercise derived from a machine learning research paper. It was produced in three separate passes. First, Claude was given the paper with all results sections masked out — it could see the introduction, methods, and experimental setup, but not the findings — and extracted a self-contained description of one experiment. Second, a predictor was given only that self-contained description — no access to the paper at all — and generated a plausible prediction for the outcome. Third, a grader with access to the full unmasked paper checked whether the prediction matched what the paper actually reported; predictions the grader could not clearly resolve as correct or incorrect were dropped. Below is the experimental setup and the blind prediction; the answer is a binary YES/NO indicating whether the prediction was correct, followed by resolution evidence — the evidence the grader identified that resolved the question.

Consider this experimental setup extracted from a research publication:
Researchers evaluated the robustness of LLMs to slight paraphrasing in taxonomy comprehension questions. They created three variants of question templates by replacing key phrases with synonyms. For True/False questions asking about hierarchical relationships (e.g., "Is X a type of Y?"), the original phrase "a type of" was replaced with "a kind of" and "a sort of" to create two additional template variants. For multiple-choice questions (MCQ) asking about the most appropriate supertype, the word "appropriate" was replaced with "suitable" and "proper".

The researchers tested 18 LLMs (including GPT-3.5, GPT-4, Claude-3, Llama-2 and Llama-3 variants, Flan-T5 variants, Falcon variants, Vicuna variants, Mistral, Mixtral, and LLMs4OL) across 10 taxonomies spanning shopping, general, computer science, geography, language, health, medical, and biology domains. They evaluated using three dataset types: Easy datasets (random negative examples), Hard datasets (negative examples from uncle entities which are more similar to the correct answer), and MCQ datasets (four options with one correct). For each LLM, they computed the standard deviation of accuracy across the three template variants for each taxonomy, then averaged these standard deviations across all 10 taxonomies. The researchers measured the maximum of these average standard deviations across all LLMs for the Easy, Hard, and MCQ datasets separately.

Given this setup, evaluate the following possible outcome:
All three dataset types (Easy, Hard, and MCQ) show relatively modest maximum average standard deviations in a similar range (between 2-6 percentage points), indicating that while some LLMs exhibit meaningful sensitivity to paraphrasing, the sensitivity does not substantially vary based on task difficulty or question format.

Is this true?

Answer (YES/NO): YES